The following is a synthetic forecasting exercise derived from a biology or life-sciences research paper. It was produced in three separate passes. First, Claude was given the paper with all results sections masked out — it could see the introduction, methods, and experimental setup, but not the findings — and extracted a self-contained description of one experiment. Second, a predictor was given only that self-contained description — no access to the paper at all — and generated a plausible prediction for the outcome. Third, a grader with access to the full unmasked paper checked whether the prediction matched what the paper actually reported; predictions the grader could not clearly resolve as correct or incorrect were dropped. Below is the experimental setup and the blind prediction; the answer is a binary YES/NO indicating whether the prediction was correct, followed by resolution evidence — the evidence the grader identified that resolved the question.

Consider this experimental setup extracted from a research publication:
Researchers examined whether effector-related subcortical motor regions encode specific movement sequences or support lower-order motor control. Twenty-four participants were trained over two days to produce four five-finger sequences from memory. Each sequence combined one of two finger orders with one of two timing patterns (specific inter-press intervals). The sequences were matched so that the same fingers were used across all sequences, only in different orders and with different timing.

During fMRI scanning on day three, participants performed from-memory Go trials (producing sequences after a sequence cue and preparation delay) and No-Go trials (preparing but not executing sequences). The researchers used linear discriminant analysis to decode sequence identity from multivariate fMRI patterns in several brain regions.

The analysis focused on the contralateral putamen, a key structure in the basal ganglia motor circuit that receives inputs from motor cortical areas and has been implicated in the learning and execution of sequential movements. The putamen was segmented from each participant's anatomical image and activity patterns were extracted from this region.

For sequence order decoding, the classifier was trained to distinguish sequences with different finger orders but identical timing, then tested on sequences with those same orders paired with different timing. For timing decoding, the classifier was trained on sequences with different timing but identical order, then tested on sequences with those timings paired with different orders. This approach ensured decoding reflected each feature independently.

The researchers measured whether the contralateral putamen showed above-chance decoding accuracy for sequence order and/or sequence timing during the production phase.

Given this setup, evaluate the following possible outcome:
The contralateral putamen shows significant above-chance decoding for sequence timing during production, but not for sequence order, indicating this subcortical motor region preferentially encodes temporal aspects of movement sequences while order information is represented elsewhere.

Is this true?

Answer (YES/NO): NO